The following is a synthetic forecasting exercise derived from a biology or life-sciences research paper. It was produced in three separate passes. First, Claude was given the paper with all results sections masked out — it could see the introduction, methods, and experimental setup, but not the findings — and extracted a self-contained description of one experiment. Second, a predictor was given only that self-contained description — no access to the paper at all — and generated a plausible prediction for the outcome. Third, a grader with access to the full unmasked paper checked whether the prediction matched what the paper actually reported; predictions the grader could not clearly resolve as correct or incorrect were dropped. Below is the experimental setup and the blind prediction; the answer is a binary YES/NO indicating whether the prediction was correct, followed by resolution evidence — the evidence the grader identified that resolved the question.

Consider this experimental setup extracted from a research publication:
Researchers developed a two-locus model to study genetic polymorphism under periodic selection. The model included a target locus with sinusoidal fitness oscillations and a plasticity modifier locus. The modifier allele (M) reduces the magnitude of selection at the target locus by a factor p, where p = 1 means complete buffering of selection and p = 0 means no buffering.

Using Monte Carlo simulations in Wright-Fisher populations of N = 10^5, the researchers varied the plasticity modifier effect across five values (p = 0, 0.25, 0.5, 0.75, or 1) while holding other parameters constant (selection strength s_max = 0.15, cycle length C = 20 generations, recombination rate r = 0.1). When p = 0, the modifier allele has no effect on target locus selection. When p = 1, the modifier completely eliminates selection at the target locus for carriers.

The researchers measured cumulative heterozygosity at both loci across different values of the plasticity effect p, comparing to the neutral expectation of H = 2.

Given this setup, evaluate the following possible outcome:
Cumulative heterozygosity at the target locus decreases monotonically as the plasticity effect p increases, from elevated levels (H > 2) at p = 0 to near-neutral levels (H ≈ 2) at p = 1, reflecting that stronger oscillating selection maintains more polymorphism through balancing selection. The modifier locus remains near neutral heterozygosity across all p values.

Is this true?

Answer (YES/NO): NO